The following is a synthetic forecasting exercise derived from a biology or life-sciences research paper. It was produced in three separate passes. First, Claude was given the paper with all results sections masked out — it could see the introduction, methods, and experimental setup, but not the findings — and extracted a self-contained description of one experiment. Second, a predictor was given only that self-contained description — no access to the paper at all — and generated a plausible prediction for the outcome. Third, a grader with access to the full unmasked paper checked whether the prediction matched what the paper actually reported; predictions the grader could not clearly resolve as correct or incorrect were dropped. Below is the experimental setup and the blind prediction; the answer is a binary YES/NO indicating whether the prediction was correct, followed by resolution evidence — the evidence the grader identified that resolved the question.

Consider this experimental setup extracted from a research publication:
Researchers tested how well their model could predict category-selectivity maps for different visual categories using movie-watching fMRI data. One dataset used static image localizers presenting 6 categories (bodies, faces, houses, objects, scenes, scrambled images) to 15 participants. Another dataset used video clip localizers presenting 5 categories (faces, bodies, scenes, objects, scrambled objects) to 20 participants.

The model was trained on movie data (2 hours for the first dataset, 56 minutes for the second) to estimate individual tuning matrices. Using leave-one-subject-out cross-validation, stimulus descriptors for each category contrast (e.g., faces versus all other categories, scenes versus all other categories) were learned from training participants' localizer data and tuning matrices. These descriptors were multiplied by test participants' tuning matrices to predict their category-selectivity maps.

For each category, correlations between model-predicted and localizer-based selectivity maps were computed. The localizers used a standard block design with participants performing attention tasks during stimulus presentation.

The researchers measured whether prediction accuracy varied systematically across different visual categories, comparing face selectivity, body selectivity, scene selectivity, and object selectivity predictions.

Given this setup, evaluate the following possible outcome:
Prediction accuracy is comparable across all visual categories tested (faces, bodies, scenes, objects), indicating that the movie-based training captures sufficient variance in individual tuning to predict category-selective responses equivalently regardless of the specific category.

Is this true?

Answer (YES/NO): NO